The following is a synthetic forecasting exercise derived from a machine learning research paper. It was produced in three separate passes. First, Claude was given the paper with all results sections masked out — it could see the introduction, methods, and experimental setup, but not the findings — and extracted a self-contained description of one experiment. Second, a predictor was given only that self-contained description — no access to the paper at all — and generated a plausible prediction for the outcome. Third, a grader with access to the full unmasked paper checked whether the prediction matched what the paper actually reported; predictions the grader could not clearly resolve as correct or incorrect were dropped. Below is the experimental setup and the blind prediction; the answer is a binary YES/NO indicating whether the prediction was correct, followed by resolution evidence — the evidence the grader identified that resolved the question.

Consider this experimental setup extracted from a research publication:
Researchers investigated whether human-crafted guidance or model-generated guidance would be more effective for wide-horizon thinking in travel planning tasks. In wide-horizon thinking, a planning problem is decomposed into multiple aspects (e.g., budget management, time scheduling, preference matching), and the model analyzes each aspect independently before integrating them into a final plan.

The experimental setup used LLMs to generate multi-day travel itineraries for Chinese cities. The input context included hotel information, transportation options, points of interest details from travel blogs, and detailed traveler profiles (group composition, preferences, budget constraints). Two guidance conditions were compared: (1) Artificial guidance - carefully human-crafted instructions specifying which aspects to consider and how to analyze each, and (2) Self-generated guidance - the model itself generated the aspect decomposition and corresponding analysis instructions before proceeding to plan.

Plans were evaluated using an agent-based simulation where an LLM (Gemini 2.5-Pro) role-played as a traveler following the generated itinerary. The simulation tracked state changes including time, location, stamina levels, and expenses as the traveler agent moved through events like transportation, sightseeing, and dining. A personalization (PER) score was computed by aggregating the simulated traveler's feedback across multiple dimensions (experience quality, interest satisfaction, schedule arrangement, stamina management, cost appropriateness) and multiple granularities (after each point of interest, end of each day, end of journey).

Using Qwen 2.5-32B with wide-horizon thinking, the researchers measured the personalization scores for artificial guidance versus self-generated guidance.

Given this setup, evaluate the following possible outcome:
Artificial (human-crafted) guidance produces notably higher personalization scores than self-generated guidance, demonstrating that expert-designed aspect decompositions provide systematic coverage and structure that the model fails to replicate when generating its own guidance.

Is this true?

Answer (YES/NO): NO